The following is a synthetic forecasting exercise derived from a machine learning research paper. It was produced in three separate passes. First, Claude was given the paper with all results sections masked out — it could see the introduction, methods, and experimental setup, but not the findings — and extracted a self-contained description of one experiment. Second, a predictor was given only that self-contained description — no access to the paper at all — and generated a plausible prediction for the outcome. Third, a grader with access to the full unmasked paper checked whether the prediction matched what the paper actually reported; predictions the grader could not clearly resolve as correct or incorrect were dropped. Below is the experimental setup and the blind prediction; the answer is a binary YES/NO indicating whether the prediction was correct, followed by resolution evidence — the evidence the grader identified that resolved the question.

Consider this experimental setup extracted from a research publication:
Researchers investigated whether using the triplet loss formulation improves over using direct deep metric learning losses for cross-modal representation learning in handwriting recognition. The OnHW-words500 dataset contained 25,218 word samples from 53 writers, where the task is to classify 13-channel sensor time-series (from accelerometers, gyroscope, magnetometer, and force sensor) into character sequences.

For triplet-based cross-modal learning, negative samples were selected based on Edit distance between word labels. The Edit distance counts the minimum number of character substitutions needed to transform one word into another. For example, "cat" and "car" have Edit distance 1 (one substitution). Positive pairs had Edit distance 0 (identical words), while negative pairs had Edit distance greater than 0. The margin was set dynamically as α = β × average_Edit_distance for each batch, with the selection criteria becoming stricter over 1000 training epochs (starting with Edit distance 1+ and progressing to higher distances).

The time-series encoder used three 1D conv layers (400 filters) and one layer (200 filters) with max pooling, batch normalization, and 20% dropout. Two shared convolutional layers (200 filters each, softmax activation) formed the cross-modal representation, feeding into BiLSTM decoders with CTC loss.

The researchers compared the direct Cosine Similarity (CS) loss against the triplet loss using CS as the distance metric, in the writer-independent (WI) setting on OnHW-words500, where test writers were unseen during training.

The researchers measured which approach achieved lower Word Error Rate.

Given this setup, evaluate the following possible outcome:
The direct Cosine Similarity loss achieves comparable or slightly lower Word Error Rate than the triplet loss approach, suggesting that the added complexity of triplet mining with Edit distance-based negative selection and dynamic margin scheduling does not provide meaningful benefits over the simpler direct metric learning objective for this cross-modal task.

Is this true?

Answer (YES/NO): YES